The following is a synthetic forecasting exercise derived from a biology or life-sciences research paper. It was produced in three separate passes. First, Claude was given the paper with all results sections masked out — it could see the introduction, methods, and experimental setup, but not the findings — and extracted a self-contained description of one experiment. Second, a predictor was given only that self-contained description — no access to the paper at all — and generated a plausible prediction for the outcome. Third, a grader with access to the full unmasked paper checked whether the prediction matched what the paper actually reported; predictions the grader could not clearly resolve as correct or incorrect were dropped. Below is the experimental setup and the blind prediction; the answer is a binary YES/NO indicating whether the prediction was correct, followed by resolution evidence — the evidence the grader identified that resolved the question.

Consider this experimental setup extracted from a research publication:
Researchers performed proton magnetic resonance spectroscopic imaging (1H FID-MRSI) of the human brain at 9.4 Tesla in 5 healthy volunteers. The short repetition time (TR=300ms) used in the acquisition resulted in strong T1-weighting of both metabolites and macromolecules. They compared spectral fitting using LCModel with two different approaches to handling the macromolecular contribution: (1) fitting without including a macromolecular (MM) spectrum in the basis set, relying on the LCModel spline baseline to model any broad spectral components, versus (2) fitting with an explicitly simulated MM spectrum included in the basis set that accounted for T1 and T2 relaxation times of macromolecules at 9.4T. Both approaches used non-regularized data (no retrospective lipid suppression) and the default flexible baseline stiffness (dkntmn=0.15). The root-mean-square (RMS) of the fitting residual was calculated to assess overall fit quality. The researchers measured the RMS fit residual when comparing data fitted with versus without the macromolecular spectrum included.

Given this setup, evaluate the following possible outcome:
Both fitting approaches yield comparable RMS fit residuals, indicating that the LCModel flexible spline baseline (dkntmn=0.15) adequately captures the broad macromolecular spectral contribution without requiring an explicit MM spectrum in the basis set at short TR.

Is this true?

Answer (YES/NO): YES